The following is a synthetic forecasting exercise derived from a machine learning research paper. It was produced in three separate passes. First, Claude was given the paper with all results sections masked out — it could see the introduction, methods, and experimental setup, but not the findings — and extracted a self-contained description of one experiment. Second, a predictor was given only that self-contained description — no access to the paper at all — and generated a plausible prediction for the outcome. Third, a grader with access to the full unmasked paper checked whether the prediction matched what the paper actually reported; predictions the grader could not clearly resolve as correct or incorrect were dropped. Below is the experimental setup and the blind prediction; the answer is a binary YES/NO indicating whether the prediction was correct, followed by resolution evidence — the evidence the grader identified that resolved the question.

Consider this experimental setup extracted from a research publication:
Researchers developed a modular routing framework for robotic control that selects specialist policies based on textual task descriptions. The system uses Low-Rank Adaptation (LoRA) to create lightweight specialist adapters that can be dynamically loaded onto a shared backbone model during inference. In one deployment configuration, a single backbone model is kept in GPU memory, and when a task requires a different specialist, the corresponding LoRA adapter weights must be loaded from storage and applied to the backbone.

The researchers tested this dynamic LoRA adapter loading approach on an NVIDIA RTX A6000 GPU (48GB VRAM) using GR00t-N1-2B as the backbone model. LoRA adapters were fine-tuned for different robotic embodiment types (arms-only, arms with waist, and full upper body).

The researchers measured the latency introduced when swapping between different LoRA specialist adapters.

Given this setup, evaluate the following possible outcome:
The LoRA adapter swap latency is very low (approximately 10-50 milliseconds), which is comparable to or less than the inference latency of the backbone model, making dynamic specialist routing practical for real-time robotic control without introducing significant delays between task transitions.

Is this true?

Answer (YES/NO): NO